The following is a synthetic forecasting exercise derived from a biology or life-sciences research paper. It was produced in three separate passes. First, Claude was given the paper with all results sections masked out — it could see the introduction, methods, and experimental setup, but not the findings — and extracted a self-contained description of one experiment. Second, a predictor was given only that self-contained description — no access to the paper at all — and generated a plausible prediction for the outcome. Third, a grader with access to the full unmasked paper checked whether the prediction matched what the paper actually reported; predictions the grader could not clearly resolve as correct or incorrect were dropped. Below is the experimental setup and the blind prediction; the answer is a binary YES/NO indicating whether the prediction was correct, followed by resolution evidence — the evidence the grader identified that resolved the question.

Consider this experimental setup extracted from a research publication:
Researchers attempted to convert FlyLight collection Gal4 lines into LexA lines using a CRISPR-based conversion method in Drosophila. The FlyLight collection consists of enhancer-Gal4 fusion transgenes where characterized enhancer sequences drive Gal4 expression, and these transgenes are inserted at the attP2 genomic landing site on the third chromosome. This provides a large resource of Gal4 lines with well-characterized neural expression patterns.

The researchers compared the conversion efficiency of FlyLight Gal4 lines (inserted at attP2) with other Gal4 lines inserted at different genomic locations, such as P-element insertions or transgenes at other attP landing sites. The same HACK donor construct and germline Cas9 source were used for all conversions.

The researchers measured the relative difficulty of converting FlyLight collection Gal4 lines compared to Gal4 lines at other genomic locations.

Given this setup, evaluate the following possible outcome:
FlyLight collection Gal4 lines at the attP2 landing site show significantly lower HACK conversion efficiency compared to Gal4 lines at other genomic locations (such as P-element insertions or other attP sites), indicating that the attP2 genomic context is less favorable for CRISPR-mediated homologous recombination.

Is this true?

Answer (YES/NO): YES